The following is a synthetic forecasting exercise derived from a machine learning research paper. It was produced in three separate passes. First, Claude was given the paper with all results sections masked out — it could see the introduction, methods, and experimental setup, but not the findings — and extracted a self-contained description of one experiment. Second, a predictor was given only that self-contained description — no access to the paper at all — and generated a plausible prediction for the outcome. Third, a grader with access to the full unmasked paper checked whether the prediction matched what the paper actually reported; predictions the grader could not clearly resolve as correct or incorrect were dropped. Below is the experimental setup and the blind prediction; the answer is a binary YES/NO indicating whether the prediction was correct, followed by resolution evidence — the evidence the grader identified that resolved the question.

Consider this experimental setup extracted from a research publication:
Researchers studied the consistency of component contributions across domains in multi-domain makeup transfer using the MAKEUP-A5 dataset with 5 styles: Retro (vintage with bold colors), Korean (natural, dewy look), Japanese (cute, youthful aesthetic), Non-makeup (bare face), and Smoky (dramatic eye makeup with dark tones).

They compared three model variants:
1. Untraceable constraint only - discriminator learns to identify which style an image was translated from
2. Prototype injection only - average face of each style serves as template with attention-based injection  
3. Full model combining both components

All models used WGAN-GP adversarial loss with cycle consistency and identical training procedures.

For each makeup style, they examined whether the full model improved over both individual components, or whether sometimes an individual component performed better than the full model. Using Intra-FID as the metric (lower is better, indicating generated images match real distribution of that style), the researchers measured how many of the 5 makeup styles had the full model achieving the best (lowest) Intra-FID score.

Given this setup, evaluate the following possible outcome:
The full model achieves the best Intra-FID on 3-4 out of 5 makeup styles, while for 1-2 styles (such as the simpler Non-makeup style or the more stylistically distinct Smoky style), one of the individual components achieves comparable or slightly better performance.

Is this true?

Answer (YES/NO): NO